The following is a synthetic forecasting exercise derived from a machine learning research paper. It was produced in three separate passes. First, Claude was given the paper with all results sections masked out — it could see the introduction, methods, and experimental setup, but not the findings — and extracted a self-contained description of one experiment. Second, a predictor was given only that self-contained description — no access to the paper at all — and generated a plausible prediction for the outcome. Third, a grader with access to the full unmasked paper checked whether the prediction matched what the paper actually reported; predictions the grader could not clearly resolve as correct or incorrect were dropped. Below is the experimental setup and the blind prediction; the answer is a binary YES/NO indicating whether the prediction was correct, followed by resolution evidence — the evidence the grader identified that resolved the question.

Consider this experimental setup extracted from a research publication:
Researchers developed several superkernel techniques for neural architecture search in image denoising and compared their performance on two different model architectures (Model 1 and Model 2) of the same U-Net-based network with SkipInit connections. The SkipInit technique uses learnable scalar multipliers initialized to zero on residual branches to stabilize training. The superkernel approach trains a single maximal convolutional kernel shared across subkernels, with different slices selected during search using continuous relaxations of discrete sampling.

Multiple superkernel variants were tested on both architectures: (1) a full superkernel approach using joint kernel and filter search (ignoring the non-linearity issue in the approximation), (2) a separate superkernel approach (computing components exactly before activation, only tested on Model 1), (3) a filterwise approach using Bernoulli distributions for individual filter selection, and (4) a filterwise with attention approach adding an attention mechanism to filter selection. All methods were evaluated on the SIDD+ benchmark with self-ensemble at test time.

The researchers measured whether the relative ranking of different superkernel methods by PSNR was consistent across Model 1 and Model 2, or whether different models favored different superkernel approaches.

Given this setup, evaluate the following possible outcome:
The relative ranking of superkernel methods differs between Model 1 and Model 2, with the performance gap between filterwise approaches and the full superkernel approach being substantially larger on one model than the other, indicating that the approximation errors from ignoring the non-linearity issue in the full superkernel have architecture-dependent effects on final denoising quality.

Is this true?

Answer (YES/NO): NO